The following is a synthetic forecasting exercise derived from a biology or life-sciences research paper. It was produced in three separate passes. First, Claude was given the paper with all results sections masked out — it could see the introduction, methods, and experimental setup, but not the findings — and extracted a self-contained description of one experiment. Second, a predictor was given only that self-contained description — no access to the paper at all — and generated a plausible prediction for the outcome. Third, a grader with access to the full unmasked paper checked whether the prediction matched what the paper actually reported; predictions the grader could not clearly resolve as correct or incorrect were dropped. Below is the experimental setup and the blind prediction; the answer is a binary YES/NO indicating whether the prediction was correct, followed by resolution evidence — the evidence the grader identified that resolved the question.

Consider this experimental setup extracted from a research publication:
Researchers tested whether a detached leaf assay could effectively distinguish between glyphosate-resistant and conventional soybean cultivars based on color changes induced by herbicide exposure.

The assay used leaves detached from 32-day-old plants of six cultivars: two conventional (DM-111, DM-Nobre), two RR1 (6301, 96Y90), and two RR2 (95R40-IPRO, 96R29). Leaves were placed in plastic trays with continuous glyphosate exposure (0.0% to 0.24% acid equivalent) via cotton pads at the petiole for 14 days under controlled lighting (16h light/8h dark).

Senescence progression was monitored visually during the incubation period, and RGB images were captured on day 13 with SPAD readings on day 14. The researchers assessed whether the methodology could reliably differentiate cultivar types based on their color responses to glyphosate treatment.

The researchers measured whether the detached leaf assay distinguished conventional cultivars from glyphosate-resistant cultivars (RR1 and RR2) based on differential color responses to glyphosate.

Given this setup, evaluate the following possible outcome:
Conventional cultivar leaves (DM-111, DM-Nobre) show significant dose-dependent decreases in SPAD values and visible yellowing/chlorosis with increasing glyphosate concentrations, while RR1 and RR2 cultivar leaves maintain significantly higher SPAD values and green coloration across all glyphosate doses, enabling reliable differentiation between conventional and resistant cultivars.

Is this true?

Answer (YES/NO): NO